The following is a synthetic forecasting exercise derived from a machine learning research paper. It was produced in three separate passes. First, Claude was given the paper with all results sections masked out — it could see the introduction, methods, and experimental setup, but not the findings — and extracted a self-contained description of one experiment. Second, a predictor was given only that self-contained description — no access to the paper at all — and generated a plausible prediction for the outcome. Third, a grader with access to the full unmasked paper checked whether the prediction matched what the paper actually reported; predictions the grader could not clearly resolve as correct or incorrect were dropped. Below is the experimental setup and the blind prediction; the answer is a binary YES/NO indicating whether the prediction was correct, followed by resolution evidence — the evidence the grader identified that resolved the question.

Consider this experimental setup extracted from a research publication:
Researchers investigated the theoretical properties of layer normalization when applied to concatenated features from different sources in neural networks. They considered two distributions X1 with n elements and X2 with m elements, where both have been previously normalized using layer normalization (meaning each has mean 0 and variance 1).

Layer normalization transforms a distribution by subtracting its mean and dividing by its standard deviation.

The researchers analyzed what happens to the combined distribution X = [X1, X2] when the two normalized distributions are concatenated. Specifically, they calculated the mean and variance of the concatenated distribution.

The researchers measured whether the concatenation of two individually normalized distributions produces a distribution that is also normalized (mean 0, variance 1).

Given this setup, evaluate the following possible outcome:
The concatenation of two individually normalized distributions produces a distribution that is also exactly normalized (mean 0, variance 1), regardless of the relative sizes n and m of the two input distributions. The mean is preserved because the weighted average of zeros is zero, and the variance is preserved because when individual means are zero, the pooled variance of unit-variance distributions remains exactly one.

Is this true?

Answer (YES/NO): YES